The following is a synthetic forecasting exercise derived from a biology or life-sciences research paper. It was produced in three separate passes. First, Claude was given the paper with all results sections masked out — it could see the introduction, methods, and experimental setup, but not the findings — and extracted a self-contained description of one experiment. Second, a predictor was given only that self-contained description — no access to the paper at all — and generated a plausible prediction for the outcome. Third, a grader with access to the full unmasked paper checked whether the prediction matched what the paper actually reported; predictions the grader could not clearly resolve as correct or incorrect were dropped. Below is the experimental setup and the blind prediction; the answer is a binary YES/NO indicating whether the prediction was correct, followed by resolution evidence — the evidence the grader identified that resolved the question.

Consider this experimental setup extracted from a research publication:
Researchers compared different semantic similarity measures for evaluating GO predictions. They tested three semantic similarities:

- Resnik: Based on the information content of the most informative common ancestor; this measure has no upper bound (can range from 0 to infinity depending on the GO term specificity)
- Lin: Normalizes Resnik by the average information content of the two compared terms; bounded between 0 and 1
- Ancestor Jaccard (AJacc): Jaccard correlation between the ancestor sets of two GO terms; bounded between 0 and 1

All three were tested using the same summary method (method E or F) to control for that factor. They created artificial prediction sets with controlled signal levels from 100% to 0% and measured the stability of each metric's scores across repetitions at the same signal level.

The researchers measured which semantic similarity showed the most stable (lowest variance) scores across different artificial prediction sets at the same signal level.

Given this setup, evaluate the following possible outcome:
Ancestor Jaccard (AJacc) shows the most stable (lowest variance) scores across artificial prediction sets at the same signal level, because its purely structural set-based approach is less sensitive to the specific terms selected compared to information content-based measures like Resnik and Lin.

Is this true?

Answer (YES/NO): NO